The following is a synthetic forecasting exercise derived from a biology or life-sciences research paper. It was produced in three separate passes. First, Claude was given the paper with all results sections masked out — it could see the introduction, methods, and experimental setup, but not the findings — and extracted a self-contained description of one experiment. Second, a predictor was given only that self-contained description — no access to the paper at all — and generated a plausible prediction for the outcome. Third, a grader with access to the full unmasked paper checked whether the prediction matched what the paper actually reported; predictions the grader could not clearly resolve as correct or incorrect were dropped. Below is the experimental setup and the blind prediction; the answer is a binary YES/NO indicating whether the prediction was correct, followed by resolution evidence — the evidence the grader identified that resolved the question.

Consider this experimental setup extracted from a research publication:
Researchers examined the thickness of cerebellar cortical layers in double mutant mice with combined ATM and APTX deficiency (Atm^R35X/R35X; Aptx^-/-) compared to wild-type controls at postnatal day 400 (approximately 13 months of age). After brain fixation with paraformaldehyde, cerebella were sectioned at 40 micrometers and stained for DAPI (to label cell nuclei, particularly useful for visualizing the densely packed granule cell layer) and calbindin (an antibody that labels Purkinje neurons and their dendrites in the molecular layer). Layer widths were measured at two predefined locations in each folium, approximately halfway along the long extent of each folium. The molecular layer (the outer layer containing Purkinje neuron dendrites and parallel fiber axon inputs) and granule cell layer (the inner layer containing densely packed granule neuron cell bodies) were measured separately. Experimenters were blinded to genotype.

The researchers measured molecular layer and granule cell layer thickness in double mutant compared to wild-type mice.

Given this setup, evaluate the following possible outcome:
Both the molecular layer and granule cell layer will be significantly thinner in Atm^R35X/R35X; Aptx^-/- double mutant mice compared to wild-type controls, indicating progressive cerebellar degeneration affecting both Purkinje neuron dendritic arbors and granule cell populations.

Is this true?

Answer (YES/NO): NO